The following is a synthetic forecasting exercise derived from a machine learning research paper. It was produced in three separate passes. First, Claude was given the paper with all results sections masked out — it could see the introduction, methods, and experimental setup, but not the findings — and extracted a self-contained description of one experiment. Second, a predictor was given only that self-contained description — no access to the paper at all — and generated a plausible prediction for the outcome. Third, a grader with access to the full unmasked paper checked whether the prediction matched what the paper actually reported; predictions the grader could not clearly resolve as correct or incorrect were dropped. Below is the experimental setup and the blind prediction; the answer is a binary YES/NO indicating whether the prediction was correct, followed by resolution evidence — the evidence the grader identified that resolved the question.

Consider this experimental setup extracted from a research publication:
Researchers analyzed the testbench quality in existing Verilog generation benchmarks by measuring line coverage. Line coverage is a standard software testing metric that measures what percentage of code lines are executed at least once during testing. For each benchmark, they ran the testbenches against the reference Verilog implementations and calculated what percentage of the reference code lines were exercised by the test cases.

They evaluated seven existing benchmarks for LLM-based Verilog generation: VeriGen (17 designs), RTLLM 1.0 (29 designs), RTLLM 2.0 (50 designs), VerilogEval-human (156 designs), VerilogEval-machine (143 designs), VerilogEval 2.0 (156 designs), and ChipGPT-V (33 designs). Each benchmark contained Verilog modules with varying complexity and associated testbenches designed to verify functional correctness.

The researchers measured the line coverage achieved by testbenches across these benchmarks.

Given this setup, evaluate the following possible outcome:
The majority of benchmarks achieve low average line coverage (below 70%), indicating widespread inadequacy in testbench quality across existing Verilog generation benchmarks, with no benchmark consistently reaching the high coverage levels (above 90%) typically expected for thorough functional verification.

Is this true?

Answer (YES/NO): NO